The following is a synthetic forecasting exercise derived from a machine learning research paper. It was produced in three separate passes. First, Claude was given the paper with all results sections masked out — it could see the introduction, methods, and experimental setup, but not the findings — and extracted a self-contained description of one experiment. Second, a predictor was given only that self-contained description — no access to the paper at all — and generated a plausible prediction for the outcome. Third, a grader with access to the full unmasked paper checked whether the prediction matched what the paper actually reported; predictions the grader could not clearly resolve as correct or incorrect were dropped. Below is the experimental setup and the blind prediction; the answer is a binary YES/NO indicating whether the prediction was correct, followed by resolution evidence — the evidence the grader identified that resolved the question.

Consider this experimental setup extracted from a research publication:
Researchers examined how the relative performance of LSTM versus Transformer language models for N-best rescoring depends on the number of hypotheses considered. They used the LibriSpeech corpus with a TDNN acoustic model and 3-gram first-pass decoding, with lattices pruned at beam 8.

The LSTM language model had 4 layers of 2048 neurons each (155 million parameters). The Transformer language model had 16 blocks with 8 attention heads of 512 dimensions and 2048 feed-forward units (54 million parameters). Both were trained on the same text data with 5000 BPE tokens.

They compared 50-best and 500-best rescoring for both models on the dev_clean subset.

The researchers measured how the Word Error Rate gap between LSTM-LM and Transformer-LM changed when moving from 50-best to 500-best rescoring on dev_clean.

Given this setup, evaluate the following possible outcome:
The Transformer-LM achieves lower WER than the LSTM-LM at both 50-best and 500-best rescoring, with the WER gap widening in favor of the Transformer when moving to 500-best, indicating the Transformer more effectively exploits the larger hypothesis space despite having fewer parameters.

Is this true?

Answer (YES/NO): NO